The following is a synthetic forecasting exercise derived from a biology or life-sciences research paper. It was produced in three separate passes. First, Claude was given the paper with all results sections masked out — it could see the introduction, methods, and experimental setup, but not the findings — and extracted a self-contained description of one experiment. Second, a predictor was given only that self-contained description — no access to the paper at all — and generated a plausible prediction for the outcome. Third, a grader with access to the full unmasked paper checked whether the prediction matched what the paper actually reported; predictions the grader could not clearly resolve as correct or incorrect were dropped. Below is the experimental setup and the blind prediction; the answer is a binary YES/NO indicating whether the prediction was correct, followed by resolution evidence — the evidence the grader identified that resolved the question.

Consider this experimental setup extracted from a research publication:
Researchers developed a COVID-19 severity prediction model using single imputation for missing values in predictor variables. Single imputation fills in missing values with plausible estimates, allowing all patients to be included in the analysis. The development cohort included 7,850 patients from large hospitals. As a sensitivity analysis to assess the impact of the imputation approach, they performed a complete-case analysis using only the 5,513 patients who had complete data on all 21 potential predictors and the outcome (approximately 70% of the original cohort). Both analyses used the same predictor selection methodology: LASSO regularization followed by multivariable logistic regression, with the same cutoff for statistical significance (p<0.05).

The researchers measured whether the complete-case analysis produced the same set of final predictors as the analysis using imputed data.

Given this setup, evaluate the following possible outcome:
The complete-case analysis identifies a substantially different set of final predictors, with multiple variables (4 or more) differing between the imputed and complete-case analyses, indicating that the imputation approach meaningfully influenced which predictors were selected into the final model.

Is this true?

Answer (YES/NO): NO